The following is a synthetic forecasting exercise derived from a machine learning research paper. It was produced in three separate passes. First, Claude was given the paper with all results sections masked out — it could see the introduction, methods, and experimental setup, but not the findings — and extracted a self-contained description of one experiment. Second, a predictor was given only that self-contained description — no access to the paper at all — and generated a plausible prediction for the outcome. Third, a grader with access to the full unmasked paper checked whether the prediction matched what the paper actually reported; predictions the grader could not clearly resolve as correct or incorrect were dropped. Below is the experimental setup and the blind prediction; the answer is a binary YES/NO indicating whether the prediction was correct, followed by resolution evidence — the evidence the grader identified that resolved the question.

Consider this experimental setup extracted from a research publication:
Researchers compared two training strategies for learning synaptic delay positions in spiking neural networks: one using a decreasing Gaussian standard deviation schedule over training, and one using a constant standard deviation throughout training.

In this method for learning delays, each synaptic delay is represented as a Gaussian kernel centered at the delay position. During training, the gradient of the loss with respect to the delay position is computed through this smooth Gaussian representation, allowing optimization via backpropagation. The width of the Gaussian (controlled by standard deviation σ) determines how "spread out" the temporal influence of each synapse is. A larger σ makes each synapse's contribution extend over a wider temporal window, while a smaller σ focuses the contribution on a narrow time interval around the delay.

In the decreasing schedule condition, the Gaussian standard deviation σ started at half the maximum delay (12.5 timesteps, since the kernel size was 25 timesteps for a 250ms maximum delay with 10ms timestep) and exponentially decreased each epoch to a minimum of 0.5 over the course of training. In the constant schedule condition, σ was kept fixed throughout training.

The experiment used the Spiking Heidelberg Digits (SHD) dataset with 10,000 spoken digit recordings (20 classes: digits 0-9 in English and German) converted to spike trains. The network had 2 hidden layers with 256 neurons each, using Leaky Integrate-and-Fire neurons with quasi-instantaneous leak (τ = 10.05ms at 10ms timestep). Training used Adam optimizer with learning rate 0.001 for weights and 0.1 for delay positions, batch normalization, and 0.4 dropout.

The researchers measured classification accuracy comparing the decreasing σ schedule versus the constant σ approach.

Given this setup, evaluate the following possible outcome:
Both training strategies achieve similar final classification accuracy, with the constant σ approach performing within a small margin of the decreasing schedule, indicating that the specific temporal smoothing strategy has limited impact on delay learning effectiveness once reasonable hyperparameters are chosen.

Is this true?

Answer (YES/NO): NO